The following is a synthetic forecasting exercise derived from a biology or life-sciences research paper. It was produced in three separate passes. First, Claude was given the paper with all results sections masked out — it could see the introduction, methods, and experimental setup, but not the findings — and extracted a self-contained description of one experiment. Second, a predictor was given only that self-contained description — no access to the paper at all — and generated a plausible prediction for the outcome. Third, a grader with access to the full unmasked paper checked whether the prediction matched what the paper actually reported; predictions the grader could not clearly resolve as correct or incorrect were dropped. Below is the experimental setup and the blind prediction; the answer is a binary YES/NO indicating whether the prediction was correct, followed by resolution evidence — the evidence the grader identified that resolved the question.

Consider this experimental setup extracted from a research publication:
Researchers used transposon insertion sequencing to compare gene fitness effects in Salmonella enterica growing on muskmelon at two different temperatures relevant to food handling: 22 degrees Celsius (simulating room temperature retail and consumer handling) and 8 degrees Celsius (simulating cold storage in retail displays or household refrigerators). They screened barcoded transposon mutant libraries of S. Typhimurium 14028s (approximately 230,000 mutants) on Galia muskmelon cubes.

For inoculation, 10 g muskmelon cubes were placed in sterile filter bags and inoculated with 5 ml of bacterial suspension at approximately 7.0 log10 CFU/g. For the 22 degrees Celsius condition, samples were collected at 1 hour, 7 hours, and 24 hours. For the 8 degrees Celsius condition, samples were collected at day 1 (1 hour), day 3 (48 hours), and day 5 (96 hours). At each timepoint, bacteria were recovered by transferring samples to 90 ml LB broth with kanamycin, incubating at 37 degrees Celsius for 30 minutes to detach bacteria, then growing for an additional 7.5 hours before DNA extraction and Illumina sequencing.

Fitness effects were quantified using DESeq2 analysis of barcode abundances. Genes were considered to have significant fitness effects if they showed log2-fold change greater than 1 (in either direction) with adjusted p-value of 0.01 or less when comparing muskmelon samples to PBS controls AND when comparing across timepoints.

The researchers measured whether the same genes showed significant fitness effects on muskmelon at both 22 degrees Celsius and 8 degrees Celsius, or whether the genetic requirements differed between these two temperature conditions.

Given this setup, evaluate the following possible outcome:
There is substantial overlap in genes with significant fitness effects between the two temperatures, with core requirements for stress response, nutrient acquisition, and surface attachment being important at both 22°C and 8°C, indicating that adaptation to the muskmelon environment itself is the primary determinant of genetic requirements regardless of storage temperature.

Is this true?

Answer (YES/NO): NO